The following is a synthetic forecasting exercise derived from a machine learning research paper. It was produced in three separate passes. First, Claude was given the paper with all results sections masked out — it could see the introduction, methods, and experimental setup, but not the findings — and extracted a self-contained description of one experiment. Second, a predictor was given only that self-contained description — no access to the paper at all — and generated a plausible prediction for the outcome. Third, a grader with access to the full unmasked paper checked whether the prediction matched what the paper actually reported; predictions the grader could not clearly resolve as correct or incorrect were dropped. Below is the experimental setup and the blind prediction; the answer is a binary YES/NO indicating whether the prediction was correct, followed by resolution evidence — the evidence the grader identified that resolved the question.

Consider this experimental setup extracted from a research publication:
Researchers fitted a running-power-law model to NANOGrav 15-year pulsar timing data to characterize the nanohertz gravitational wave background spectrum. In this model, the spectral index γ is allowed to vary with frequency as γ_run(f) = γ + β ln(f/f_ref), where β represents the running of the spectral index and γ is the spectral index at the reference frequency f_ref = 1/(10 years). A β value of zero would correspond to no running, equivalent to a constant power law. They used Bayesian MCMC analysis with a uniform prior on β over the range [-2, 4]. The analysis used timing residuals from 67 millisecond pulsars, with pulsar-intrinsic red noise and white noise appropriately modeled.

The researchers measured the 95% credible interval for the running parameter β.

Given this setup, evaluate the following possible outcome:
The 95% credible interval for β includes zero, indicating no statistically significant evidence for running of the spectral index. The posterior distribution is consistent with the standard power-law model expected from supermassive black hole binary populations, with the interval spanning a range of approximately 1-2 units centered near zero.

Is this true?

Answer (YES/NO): NO